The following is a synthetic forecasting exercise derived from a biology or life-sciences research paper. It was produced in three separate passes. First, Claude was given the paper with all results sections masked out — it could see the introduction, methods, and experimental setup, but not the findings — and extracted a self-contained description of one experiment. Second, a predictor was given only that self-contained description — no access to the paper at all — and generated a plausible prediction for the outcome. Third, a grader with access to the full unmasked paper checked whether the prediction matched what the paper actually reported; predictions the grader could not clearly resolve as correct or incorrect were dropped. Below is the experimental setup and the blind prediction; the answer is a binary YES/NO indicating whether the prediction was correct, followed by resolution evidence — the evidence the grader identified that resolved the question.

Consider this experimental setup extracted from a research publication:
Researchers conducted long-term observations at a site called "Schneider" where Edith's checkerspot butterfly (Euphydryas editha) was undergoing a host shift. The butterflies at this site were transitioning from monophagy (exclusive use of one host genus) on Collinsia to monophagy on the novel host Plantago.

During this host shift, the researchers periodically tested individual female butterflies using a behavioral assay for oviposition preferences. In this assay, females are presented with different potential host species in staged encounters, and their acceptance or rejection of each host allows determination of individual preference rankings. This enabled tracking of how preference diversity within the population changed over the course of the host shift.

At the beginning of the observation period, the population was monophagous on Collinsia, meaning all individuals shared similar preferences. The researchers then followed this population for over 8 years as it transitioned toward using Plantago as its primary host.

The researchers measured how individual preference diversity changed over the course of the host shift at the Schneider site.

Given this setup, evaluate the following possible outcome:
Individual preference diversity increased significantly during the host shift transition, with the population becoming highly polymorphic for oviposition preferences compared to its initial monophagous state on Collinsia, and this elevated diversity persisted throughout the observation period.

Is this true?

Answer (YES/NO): NO